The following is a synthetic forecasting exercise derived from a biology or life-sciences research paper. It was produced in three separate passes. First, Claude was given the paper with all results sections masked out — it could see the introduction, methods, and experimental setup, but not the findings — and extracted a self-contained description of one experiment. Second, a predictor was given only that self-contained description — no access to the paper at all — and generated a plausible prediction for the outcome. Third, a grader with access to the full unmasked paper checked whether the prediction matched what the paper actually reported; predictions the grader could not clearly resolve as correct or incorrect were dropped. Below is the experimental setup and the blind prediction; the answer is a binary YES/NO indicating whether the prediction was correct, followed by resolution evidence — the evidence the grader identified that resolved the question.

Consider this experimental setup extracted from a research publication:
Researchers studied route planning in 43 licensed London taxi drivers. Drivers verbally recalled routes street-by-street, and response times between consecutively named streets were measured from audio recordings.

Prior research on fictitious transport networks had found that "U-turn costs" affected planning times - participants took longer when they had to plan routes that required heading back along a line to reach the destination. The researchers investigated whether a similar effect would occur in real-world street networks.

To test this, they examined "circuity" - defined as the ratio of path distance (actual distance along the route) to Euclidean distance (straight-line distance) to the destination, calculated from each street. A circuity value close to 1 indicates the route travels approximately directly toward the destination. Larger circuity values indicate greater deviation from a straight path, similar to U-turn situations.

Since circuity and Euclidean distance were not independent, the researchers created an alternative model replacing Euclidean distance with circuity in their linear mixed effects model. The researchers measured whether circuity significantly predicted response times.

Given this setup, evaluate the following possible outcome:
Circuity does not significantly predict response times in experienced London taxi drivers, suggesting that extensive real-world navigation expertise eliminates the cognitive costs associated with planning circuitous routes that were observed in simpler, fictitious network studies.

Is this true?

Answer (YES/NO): NO